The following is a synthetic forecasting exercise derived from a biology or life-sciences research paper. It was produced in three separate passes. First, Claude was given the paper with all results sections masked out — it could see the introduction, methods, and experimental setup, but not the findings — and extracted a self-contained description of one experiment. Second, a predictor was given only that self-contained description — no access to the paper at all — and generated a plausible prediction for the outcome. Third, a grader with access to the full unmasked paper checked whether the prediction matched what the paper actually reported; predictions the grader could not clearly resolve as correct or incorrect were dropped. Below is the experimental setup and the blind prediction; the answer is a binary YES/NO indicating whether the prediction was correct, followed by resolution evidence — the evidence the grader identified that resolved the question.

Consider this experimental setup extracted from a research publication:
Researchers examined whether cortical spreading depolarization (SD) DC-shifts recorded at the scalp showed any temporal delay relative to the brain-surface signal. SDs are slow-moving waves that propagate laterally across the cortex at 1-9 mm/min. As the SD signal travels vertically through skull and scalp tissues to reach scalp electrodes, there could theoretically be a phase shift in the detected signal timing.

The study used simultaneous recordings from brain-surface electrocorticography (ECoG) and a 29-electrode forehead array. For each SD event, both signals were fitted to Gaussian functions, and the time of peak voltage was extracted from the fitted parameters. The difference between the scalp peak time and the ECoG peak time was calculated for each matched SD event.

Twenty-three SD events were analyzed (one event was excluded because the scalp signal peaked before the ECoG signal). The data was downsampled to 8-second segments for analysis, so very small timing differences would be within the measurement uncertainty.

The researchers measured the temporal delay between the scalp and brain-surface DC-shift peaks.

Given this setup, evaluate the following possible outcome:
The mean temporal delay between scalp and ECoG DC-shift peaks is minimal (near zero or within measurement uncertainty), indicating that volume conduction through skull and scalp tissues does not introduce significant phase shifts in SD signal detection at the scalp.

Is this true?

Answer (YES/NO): NO